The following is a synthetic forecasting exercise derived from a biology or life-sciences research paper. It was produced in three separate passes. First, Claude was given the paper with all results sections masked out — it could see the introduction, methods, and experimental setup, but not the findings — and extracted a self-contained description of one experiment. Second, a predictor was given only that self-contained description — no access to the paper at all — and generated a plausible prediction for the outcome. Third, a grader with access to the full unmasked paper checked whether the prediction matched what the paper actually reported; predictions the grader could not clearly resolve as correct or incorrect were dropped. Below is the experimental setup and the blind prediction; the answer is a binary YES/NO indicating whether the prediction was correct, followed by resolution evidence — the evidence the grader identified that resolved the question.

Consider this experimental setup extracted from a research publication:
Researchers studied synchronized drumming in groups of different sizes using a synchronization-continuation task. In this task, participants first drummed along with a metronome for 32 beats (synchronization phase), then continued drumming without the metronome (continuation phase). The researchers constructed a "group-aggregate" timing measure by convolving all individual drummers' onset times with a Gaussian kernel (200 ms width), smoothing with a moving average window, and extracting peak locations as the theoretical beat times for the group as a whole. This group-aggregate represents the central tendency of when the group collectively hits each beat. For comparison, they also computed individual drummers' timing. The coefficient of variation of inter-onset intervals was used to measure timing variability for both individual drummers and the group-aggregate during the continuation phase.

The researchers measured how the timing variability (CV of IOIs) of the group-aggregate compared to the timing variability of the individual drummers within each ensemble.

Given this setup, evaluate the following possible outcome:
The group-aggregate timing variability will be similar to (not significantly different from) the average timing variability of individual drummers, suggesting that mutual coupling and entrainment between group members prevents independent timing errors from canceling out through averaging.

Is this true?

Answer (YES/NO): NO